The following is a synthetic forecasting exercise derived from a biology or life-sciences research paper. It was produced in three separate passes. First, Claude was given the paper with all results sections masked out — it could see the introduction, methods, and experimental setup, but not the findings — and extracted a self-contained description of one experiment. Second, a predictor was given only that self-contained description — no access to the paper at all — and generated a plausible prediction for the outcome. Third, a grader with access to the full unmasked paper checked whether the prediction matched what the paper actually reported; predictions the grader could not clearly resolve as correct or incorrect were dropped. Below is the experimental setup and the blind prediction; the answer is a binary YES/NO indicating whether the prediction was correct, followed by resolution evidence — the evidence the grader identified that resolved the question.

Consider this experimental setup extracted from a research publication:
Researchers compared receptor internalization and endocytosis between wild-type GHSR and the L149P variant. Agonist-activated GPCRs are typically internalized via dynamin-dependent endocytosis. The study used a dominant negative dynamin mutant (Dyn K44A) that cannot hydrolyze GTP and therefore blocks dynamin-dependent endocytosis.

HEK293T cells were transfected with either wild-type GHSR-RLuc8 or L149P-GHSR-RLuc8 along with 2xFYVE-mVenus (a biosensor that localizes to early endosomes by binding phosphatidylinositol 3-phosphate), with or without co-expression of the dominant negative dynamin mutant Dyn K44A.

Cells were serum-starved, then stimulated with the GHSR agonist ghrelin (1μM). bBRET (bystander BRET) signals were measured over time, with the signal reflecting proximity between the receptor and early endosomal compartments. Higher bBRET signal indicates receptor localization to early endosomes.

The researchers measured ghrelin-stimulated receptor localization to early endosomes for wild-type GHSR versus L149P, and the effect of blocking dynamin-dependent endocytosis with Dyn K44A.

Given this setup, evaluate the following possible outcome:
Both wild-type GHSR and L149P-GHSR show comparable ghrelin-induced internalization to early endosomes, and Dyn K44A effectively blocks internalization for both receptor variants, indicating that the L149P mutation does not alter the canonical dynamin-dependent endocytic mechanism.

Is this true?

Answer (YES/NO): NO